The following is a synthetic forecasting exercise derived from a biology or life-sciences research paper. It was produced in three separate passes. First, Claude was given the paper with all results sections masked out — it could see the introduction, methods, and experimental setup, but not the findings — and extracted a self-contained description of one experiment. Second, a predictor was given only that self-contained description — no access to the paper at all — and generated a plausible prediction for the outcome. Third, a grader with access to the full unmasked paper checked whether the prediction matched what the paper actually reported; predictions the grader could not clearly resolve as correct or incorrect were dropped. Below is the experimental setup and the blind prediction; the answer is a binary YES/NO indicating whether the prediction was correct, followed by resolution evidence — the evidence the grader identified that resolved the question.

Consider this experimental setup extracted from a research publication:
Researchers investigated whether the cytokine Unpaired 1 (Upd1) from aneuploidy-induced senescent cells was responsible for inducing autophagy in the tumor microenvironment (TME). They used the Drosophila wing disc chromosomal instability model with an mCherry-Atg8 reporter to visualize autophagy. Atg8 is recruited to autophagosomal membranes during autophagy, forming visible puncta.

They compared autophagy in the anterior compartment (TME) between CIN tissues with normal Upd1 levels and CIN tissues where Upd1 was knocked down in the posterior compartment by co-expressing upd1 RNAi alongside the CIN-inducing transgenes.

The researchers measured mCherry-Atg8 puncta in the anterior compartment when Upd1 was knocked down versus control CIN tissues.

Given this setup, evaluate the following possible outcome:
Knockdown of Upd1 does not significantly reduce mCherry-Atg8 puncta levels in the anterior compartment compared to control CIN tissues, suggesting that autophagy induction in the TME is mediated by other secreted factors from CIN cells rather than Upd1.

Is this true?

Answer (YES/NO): NO